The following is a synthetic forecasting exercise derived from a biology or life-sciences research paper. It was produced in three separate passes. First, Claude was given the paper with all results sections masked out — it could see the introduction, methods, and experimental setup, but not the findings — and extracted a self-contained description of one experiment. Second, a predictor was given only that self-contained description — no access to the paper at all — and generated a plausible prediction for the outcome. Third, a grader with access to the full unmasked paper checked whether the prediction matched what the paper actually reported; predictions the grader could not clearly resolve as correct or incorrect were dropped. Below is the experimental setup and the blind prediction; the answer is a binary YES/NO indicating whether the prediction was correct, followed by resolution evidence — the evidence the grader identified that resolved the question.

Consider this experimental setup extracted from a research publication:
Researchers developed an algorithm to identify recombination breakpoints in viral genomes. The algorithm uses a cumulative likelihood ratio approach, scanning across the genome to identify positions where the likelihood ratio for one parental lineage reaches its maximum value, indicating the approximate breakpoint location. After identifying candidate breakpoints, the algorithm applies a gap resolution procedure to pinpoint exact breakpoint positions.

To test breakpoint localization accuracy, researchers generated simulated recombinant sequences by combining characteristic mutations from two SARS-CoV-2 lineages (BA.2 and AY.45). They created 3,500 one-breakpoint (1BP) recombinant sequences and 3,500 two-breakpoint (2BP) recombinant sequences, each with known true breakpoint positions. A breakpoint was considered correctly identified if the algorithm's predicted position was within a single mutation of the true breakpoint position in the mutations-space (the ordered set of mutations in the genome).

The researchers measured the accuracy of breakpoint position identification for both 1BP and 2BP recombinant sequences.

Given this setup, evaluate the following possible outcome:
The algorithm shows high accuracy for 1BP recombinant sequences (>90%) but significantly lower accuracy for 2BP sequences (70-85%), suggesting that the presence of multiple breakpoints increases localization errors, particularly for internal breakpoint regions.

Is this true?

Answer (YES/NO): NO